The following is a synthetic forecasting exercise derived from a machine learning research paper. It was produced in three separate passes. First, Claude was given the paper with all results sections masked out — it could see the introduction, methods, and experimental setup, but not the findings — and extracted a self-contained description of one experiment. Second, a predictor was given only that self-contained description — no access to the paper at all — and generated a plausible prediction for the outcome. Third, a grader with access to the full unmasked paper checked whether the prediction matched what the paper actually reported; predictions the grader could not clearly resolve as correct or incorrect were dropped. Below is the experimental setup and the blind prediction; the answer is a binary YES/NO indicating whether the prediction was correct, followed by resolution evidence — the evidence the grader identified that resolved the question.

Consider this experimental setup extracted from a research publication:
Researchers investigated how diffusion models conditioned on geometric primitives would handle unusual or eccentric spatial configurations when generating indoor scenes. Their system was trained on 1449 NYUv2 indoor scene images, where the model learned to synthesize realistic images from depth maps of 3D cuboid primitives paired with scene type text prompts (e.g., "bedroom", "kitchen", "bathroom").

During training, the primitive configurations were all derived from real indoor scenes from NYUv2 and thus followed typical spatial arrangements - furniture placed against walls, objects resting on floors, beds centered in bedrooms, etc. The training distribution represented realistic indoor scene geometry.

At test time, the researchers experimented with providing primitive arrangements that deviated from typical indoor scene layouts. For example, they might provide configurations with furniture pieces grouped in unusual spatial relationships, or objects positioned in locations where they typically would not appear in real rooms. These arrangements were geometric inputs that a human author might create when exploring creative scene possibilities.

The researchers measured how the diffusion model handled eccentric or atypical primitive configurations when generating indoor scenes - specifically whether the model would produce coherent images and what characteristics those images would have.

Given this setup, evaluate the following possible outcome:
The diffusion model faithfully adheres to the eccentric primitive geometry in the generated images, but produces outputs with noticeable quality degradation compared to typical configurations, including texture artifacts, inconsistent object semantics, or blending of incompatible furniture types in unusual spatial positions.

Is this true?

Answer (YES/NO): NO